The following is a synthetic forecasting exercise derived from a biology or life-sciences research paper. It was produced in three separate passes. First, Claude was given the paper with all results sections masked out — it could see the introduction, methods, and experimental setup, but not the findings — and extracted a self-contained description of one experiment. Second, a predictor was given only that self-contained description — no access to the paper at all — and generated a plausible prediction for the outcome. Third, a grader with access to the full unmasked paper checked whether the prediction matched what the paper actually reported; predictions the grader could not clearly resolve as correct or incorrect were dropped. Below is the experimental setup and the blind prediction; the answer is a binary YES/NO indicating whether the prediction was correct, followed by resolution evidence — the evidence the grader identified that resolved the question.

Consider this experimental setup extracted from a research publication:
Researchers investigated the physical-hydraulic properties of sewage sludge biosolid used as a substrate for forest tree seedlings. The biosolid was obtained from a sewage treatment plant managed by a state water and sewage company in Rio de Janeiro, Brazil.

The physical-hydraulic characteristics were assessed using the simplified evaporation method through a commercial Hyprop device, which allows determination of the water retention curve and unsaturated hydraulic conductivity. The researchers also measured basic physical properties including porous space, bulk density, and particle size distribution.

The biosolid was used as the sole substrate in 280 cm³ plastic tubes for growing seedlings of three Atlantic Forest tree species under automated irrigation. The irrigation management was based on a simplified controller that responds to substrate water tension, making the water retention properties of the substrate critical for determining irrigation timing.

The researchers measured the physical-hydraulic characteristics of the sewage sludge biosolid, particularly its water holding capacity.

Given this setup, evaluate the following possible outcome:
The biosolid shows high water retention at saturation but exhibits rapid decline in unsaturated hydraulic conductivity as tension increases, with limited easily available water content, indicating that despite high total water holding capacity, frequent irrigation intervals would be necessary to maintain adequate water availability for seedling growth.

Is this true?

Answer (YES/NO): NO